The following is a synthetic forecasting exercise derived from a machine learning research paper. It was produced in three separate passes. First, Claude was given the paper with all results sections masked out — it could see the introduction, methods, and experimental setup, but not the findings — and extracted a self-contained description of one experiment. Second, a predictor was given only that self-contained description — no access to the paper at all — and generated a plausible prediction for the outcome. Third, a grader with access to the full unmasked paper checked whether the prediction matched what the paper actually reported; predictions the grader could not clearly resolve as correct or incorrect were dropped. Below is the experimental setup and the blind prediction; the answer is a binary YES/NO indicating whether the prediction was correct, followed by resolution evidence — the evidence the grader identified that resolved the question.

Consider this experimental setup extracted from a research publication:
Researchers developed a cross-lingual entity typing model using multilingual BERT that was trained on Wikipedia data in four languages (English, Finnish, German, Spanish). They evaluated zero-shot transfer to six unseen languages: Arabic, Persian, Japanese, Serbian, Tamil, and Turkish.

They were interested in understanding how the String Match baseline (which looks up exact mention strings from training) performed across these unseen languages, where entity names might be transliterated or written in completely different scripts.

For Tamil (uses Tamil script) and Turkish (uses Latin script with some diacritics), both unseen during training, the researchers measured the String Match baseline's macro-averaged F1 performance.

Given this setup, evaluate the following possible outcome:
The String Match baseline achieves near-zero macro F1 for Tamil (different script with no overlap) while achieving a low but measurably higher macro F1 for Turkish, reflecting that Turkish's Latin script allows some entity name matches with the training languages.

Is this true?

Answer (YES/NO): NO